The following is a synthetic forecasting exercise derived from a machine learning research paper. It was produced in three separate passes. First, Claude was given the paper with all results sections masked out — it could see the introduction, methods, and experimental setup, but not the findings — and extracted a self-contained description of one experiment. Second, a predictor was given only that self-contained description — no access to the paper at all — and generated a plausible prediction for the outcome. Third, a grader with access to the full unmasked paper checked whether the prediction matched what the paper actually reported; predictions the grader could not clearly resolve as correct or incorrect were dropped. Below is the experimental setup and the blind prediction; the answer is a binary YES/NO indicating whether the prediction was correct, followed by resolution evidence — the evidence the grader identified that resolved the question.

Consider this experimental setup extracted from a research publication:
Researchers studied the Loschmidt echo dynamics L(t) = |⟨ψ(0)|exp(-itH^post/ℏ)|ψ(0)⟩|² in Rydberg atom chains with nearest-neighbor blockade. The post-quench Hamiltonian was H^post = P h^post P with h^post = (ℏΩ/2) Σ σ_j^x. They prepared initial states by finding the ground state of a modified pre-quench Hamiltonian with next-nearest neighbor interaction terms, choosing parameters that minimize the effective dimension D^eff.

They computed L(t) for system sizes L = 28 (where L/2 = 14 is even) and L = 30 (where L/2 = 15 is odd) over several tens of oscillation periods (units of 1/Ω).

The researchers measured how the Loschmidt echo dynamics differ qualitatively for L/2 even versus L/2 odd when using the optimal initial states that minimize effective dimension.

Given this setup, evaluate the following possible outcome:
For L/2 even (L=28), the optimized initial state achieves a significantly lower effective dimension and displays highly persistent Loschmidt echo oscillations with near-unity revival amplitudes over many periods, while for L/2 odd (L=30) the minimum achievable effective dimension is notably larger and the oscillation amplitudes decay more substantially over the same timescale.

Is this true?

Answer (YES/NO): NO